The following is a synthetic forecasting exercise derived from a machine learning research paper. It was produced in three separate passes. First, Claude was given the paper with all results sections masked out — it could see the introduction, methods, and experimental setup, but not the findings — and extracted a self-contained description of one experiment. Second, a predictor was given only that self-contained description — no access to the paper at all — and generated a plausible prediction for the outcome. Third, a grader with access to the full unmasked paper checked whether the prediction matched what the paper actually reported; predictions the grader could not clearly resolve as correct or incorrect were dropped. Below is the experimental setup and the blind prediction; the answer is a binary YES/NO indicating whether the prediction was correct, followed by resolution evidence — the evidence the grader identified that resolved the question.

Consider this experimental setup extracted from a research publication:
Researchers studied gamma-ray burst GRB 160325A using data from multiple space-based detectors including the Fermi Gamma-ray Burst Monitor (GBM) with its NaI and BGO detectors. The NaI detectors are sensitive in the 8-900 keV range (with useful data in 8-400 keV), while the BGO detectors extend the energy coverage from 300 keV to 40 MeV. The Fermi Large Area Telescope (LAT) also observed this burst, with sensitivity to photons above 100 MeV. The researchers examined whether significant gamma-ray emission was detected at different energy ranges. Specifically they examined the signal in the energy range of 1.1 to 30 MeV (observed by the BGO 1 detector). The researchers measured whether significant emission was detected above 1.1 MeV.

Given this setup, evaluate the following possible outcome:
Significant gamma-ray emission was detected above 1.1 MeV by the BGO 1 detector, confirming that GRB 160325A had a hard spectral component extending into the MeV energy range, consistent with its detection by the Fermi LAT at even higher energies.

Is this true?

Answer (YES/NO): NO